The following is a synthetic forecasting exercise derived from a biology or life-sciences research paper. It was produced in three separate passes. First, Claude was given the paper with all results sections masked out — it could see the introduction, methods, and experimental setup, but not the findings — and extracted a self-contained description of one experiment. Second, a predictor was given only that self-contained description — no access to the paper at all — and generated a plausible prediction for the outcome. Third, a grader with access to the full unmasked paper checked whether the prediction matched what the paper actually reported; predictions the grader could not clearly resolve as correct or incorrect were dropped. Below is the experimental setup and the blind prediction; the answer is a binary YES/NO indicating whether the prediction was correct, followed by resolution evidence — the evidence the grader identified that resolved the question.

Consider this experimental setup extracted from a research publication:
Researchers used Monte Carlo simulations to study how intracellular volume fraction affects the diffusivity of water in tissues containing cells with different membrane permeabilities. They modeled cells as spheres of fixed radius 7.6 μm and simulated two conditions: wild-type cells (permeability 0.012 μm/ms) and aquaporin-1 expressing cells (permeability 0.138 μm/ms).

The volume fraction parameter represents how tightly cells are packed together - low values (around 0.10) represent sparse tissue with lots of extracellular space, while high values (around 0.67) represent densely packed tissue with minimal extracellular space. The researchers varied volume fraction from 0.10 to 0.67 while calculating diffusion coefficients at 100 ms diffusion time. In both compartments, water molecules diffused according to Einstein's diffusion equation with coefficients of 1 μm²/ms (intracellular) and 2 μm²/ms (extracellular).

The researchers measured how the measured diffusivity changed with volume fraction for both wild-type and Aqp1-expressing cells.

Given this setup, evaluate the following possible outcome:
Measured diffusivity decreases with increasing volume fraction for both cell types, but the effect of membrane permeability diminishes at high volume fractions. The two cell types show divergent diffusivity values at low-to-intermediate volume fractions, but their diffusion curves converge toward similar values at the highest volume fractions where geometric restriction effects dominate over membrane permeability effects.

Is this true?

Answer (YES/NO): NO